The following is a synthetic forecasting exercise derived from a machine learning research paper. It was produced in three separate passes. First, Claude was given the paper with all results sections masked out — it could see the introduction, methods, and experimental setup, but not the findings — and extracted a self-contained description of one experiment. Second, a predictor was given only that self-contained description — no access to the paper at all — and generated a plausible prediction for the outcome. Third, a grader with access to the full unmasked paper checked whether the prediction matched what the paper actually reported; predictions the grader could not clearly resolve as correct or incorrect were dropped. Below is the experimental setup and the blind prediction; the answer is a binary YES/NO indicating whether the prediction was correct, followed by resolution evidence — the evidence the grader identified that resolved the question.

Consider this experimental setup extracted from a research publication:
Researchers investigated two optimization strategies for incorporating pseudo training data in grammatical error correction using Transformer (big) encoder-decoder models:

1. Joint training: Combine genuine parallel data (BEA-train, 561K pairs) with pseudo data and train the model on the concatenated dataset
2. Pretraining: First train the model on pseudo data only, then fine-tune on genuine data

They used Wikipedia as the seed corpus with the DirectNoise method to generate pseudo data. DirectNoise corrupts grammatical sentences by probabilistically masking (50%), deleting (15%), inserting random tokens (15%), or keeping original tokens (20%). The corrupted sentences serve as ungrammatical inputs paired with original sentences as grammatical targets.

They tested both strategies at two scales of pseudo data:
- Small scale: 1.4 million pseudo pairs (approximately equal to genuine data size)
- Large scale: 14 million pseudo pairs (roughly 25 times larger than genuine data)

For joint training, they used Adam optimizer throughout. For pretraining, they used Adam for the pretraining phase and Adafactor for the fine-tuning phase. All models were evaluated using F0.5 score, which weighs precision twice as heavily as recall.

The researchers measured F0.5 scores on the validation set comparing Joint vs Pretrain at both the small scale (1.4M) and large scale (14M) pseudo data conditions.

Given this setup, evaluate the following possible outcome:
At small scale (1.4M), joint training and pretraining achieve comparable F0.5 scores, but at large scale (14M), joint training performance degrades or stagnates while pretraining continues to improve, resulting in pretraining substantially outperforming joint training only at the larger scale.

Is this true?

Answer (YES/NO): NO